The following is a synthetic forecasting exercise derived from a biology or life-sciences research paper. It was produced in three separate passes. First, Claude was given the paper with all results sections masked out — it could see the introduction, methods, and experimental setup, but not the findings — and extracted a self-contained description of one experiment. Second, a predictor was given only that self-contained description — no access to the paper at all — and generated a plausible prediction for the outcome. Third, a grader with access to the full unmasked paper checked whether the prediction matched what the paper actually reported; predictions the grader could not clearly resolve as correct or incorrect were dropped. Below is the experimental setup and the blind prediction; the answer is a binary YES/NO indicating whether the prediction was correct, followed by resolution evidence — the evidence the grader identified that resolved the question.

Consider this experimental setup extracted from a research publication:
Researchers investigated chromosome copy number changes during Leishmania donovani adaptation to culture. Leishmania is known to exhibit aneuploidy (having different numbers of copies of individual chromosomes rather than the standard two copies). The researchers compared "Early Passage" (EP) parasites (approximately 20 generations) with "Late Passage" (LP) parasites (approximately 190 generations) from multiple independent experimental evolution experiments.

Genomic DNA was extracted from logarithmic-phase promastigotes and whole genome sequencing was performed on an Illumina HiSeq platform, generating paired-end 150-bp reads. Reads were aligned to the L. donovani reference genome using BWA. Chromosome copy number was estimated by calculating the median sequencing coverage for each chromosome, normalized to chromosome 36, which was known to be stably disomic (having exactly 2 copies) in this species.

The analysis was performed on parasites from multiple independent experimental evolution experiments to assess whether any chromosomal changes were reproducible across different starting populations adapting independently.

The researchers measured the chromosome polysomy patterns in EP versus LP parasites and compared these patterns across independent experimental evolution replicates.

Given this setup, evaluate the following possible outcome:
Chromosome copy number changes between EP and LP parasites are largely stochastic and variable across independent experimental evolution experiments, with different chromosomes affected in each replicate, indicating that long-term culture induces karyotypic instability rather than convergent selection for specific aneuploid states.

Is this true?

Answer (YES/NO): NO